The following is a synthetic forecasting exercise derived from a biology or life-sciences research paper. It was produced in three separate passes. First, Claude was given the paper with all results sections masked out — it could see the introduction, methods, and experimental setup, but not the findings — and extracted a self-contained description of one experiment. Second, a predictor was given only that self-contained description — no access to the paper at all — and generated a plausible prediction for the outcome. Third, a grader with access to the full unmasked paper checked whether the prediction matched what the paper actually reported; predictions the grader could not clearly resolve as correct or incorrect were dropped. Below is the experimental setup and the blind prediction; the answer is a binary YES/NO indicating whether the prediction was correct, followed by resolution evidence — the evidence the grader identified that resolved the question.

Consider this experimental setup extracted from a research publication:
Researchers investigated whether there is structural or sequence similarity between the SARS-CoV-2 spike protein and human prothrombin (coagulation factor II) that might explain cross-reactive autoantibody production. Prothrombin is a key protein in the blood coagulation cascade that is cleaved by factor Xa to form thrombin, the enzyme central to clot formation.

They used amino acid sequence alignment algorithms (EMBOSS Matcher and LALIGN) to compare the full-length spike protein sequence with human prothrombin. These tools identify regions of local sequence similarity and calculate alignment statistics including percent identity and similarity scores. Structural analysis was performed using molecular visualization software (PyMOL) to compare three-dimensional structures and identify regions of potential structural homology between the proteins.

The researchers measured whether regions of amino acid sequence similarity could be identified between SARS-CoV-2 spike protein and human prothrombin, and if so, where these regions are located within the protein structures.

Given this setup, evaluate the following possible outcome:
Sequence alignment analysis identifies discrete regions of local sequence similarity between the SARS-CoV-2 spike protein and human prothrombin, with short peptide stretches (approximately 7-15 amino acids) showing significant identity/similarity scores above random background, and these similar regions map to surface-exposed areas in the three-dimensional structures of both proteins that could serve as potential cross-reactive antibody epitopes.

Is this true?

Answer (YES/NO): NO